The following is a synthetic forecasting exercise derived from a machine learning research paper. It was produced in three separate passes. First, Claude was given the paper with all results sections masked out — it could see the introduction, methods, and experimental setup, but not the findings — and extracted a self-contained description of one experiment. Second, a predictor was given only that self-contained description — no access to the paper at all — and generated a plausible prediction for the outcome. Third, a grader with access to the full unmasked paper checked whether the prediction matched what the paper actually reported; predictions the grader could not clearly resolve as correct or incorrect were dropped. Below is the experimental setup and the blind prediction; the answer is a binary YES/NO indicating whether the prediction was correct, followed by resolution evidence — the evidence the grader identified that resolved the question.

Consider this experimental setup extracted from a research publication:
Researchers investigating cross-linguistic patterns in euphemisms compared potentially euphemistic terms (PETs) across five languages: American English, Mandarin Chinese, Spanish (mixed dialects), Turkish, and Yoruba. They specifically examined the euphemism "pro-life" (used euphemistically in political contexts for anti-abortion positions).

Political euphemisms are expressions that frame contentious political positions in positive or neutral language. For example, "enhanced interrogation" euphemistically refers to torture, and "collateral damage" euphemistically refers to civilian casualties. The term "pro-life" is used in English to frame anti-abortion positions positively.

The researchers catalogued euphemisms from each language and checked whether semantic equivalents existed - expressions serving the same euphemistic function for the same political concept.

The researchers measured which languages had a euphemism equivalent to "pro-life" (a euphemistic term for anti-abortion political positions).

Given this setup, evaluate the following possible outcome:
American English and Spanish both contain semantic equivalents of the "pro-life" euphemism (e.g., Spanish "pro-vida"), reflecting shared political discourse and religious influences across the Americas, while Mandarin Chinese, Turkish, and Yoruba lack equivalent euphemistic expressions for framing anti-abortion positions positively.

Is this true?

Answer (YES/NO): YES